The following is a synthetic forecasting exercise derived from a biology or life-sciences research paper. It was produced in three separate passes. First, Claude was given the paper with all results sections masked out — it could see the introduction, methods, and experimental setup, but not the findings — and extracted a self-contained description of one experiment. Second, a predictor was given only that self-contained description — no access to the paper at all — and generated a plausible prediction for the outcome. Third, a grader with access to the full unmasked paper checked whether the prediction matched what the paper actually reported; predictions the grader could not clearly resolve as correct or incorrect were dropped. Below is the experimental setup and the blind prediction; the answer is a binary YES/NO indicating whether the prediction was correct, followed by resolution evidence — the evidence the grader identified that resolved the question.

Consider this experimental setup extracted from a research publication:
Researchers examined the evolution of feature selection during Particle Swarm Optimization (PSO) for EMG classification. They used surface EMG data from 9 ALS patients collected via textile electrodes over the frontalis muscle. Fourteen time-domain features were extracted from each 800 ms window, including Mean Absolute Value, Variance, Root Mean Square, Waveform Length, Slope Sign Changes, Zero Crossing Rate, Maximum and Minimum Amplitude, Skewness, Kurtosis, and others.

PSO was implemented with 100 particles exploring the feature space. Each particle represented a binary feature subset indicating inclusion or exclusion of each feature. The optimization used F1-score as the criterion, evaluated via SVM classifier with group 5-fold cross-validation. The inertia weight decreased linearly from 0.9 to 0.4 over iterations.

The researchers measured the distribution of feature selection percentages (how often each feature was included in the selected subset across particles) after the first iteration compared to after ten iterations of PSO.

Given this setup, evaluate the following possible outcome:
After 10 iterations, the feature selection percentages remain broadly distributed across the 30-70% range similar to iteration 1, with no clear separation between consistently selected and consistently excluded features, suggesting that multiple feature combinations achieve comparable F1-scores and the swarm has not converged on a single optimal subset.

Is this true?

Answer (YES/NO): NO